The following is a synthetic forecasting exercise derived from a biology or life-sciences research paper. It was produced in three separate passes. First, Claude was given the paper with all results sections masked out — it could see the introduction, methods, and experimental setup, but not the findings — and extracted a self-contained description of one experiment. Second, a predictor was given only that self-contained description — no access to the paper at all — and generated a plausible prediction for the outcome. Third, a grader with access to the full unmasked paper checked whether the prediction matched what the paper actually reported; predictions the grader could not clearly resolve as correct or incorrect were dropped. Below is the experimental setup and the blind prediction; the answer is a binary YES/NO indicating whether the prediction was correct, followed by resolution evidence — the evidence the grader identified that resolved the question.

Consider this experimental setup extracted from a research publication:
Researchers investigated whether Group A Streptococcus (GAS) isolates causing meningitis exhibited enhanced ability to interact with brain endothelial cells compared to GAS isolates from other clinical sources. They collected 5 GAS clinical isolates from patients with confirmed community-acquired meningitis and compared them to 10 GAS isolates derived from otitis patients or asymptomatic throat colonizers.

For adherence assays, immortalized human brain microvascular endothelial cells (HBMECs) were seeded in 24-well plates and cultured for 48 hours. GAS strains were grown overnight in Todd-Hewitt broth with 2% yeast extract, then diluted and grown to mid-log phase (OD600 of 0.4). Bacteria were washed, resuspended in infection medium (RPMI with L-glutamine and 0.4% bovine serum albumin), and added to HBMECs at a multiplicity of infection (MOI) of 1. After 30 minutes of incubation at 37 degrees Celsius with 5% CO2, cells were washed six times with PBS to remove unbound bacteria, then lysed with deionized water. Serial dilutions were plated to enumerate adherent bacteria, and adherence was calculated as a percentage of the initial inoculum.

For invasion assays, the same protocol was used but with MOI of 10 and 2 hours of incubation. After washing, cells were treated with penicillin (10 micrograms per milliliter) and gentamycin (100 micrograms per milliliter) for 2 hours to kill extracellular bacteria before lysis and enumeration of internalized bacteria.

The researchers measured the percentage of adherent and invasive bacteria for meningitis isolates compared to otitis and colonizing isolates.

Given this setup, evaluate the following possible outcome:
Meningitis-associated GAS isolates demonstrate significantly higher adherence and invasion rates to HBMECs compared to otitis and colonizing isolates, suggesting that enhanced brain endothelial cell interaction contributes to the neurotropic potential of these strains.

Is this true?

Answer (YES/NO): NO